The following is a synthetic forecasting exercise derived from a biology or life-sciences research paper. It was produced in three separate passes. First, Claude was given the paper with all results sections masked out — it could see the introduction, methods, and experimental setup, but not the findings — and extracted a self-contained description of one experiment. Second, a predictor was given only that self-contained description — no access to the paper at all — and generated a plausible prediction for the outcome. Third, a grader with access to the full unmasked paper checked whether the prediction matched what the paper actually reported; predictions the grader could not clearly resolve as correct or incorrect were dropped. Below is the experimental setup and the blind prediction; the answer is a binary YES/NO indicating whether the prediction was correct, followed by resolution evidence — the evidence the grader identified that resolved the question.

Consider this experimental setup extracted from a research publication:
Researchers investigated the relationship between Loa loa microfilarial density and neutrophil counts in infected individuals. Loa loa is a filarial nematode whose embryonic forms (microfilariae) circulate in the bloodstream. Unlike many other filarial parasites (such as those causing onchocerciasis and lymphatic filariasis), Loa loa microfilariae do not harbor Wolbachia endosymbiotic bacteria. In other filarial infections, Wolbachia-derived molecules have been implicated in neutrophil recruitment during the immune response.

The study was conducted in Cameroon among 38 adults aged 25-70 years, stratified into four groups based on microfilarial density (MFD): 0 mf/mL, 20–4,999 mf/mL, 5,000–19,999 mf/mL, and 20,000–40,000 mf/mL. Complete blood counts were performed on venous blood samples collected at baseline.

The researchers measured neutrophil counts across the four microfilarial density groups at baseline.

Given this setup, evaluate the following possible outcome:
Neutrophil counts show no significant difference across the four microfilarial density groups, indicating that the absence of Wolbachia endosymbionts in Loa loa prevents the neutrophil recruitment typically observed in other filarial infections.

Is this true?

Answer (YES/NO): NO